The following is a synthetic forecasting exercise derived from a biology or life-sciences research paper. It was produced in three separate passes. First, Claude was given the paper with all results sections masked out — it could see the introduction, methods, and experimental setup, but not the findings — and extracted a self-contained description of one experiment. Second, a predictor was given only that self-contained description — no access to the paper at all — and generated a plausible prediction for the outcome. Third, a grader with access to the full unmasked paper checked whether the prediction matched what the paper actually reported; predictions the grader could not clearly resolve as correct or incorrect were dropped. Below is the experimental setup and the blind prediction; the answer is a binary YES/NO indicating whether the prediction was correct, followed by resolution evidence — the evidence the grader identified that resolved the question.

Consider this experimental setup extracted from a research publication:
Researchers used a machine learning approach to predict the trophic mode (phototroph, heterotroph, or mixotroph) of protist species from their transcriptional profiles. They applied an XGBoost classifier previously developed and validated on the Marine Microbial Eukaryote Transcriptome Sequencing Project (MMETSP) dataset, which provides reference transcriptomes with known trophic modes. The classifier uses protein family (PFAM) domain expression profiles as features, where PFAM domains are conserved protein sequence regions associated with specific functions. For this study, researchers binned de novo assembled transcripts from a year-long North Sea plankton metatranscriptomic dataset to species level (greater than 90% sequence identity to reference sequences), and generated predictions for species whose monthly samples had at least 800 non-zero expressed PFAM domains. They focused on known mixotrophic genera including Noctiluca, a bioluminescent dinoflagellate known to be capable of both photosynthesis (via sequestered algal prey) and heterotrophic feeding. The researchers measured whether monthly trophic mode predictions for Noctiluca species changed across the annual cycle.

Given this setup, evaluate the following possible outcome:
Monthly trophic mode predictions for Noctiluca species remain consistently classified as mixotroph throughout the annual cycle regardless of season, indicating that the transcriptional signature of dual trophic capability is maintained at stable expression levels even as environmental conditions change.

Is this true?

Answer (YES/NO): NO